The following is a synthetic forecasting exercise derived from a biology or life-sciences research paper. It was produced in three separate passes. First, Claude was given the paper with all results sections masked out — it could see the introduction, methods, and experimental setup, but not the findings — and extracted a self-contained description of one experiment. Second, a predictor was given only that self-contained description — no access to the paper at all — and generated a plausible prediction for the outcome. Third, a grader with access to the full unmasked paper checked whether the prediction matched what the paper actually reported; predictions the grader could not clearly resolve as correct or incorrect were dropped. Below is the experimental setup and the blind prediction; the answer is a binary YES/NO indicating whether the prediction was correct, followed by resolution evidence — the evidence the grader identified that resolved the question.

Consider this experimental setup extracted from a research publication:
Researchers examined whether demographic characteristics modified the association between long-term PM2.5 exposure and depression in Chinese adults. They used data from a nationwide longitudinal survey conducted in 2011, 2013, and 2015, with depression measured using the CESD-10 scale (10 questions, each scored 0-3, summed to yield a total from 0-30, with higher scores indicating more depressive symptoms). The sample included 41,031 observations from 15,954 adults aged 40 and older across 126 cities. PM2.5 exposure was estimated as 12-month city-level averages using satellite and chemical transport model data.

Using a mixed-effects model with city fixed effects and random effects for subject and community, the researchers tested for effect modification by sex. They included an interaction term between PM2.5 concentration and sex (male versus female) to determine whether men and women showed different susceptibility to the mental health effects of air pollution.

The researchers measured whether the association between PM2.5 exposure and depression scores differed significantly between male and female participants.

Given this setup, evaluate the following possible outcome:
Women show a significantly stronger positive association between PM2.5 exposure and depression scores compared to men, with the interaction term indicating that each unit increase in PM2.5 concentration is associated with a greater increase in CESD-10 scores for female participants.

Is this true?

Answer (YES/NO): NO